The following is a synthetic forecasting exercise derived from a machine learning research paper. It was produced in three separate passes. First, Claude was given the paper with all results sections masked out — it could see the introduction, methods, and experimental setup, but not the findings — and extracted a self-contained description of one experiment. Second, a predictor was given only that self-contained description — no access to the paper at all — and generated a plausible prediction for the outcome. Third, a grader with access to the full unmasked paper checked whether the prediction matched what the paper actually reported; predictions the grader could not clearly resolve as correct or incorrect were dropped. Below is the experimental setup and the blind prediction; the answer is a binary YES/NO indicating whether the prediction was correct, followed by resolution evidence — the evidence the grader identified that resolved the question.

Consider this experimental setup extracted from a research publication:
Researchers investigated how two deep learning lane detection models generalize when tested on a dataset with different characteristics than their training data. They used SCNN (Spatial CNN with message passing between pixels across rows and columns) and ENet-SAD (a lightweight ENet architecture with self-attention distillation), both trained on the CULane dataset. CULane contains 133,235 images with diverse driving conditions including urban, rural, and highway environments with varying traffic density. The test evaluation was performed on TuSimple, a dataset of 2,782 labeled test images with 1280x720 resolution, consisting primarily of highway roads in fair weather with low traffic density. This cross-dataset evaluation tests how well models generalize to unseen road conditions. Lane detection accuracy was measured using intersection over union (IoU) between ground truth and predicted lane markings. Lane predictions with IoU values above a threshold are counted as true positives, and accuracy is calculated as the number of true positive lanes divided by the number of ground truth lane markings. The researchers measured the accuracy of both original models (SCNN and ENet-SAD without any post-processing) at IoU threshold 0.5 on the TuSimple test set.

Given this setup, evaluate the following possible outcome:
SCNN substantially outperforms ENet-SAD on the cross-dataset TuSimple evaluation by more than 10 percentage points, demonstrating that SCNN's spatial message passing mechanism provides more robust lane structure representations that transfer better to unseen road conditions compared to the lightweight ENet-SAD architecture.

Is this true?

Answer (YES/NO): NO